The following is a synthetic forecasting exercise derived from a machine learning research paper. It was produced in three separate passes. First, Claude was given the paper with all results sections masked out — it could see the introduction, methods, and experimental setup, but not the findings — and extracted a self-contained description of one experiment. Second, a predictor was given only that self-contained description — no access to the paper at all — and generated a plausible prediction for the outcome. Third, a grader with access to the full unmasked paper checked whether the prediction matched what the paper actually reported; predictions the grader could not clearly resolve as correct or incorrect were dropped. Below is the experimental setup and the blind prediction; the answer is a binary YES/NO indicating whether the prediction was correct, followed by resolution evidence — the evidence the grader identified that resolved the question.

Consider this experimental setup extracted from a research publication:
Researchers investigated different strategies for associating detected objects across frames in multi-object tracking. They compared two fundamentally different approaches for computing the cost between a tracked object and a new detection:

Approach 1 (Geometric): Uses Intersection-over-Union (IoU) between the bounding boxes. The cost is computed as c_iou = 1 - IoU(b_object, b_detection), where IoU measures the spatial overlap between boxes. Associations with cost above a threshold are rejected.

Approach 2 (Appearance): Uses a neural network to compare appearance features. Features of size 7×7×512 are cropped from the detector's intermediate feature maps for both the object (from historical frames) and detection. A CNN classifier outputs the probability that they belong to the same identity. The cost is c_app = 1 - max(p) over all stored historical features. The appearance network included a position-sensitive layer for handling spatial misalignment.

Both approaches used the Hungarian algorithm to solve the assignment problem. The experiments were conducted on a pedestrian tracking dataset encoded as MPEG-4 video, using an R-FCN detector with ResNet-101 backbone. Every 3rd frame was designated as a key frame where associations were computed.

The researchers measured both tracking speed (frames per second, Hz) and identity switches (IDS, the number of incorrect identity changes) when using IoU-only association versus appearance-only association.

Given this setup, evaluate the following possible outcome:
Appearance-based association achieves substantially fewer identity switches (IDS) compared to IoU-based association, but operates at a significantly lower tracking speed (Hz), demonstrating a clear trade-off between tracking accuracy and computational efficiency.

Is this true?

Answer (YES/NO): NO